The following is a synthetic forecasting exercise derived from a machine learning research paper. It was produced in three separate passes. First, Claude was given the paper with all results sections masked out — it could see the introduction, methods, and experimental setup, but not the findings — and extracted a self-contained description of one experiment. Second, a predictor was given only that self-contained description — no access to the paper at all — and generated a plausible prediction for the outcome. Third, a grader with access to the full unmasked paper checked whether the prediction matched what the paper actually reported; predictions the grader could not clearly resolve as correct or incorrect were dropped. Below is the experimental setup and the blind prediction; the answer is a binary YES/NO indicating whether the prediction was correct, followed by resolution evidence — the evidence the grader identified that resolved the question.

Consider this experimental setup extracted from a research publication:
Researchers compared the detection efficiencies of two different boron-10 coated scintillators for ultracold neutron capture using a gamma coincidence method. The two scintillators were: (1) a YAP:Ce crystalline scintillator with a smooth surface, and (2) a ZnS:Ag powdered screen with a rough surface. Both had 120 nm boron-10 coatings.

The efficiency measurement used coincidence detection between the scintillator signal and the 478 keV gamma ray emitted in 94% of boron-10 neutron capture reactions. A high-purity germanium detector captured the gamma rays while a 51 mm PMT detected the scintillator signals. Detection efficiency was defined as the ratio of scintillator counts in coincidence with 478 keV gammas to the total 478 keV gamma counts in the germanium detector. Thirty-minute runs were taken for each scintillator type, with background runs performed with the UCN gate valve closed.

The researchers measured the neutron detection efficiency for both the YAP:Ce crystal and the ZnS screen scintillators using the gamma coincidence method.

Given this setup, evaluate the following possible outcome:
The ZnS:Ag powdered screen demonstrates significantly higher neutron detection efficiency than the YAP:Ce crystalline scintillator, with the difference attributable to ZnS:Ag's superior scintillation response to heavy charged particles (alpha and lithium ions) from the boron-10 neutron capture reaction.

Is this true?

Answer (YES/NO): NO